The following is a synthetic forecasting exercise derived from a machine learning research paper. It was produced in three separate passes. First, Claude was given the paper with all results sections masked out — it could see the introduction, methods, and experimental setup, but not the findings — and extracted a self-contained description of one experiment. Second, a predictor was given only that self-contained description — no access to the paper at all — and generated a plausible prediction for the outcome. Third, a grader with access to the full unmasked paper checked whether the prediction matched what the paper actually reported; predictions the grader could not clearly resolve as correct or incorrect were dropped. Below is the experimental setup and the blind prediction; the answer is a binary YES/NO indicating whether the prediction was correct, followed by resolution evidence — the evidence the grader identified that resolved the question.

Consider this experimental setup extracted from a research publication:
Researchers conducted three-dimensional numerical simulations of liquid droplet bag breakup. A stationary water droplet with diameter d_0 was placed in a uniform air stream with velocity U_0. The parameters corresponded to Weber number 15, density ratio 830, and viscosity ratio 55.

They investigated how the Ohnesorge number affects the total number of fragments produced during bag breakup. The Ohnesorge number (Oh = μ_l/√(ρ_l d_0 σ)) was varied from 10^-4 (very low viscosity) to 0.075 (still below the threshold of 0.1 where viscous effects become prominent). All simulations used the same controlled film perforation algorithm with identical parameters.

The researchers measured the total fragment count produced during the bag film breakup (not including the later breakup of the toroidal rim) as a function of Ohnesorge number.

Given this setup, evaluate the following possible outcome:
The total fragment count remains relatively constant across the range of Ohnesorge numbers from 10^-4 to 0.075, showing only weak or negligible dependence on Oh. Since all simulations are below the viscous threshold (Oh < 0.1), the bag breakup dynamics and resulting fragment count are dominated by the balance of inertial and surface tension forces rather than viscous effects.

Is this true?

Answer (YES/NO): NO